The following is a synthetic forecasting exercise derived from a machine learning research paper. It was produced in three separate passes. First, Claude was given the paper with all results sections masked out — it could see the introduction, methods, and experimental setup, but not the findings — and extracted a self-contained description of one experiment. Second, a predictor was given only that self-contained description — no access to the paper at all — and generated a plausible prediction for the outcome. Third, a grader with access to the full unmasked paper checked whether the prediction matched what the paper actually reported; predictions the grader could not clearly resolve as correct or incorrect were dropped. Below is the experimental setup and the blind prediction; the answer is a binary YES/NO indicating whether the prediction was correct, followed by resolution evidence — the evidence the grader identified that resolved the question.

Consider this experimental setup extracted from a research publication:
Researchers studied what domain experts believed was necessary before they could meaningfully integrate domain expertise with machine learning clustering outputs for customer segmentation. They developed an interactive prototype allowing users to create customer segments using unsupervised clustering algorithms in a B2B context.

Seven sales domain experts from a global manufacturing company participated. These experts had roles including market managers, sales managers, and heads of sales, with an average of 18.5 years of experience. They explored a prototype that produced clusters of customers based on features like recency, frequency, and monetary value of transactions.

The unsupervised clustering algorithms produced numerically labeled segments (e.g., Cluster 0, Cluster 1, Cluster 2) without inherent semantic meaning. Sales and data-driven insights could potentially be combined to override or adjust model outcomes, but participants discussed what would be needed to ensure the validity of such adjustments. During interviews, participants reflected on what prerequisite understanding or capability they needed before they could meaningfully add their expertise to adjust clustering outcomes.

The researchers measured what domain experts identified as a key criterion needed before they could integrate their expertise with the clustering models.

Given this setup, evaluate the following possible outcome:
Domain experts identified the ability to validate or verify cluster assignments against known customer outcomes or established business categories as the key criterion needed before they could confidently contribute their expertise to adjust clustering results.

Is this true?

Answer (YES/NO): NO